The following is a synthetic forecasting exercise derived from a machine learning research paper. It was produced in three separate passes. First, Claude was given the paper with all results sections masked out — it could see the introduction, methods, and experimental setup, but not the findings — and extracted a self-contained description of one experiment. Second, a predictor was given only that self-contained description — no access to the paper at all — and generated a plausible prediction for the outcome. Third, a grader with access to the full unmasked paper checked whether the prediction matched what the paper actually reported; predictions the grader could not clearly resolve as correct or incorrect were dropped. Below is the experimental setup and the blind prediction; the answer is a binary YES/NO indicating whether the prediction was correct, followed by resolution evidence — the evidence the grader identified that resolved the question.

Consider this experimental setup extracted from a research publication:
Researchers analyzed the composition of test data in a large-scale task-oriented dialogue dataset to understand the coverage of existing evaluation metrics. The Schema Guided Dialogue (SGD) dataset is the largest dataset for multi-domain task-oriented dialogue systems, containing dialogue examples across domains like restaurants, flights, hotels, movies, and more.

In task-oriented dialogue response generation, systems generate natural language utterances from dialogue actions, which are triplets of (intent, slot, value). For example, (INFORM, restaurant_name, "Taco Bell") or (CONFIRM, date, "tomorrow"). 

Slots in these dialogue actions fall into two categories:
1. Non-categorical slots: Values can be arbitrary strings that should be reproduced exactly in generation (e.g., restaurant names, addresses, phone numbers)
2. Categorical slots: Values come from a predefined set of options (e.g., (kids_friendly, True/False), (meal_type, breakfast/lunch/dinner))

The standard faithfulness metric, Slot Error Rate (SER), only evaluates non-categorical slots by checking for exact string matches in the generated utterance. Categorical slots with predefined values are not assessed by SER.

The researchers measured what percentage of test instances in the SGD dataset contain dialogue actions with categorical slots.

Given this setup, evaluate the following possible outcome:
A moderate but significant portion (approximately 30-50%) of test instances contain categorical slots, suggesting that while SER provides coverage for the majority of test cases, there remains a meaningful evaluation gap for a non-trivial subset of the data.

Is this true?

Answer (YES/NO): NO